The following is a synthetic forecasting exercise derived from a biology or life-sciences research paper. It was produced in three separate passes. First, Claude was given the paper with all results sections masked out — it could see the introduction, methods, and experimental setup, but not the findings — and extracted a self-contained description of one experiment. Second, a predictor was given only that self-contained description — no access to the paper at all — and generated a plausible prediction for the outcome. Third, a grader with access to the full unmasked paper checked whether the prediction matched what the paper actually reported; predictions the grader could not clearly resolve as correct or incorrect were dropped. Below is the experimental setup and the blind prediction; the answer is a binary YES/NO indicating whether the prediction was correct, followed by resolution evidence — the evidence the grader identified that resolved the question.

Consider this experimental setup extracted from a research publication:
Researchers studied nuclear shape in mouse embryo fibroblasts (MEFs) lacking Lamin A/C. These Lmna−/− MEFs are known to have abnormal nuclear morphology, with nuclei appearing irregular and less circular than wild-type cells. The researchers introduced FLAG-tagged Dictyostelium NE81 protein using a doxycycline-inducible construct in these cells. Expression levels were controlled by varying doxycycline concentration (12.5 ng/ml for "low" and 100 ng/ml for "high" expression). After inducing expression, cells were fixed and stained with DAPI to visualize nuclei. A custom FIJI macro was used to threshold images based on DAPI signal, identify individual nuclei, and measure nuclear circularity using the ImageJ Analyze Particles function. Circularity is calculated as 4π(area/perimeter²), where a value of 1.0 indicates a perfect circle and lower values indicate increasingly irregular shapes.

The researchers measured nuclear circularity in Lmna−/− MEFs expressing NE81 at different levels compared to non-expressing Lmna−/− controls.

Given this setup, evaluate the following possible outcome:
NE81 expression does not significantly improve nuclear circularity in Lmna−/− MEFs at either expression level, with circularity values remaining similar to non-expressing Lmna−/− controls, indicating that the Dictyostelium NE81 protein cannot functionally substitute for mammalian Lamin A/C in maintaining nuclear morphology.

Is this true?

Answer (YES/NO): NO